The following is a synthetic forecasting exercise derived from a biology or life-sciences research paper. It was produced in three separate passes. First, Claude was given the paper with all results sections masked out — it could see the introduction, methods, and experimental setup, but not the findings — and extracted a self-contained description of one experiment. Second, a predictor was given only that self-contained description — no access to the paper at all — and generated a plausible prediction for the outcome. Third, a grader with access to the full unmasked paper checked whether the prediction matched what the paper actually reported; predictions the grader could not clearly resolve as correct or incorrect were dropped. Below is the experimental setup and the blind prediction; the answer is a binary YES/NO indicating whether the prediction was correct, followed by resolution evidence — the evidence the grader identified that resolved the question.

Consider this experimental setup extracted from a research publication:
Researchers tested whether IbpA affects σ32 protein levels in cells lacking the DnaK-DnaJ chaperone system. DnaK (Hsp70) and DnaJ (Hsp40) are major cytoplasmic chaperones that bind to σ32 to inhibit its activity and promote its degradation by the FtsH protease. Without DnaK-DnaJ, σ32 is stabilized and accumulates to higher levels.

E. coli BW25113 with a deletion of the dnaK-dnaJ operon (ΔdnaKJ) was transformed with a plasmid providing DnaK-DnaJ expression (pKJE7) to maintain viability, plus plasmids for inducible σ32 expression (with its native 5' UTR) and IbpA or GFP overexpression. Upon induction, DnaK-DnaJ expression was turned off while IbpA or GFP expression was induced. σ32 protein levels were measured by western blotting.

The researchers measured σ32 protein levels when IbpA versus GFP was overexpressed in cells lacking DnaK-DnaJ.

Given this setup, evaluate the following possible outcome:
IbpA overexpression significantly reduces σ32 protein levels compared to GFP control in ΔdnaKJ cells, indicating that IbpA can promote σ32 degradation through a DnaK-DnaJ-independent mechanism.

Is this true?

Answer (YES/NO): NO